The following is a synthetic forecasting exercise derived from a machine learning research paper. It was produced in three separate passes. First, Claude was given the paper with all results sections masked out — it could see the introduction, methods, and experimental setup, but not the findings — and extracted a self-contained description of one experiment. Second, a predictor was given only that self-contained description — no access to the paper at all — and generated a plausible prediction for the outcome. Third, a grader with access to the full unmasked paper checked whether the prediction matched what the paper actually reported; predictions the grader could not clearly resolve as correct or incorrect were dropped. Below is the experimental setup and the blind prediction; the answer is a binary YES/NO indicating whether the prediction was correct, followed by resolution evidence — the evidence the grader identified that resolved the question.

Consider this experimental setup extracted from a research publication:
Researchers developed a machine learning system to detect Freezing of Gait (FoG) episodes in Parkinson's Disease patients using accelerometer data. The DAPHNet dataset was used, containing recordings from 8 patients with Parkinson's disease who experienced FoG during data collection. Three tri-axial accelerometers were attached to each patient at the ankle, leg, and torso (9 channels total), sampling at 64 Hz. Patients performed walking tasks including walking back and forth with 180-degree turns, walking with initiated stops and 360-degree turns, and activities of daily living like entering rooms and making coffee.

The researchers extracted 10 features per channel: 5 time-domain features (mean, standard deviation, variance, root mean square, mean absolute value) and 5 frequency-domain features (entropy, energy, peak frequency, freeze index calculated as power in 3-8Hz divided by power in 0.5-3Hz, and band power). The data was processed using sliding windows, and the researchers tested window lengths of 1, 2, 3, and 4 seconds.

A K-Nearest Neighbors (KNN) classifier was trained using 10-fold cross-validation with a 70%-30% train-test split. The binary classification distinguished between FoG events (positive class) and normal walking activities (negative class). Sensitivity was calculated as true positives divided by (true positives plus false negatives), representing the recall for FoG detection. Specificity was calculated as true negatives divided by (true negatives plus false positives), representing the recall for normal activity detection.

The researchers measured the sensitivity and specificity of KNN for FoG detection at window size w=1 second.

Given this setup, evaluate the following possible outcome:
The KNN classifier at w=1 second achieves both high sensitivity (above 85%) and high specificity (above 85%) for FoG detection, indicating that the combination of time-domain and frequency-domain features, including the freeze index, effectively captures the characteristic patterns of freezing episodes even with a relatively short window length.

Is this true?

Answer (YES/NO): YES